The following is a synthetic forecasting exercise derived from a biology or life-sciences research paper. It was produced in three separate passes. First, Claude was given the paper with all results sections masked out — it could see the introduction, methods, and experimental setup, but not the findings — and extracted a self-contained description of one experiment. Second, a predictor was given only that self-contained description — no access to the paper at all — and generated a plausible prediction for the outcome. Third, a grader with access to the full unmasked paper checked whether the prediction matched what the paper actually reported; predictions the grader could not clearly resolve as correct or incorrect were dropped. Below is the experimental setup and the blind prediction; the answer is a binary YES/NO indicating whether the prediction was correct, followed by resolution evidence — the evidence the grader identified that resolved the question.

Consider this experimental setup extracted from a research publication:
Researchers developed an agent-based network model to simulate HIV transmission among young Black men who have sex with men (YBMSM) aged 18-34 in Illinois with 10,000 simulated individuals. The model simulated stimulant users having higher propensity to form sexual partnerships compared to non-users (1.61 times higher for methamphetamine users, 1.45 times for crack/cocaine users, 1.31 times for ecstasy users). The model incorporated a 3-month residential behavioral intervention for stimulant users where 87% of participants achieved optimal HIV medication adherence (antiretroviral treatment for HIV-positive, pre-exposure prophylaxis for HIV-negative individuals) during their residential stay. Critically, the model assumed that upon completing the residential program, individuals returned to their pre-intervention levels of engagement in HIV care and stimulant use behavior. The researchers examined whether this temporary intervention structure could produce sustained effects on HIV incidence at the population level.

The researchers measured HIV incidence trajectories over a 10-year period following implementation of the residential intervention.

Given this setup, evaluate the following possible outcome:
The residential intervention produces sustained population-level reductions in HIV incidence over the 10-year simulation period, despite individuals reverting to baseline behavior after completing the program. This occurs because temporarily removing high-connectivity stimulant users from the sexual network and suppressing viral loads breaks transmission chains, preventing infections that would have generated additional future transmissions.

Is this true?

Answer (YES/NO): YES